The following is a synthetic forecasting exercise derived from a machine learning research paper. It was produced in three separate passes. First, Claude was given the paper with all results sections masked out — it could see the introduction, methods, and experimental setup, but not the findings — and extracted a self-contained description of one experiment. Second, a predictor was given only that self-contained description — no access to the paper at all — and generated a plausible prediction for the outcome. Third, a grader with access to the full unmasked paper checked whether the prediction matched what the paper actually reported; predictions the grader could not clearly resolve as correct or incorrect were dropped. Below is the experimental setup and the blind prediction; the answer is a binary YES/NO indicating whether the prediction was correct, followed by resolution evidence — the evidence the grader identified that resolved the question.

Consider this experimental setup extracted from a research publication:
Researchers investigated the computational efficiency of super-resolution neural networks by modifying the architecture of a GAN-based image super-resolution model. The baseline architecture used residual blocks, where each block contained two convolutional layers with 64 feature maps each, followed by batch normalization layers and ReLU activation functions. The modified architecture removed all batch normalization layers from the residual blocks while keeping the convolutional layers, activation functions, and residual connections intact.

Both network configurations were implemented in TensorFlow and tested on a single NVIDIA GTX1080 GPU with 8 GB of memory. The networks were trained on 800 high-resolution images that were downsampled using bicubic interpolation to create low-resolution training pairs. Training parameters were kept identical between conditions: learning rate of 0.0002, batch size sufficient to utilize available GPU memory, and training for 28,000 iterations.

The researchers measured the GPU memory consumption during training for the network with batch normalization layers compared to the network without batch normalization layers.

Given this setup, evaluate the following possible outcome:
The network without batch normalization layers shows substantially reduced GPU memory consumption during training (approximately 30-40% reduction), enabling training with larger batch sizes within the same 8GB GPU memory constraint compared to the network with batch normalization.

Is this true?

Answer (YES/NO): NO